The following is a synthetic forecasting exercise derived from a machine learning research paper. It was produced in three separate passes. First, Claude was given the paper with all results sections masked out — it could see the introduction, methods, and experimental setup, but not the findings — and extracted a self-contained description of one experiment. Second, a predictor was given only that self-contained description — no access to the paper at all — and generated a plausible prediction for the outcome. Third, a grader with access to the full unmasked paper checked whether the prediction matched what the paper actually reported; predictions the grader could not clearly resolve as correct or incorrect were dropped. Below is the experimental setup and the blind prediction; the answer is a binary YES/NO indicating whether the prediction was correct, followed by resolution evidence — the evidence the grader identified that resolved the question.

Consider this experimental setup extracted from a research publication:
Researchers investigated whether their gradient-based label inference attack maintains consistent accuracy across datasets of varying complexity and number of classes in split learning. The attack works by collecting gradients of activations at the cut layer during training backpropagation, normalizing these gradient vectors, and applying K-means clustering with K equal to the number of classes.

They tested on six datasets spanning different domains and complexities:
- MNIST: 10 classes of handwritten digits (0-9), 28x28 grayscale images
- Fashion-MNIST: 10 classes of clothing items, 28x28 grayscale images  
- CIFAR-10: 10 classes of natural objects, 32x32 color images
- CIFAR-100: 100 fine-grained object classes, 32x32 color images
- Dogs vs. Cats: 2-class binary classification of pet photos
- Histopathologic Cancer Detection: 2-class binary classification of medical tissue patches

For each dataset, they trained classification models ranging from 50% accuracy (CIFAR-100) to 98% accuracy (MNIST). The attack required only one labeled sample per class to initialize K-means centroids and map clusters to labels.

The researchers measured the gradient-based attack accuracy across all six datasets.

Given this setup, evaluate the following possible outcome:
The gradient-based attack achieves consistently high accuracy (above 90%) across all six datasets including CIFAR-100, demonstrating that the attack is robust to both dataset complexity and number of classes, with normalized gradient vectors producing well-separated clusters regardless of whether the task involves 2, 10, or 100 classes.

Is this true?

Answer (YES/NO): YES